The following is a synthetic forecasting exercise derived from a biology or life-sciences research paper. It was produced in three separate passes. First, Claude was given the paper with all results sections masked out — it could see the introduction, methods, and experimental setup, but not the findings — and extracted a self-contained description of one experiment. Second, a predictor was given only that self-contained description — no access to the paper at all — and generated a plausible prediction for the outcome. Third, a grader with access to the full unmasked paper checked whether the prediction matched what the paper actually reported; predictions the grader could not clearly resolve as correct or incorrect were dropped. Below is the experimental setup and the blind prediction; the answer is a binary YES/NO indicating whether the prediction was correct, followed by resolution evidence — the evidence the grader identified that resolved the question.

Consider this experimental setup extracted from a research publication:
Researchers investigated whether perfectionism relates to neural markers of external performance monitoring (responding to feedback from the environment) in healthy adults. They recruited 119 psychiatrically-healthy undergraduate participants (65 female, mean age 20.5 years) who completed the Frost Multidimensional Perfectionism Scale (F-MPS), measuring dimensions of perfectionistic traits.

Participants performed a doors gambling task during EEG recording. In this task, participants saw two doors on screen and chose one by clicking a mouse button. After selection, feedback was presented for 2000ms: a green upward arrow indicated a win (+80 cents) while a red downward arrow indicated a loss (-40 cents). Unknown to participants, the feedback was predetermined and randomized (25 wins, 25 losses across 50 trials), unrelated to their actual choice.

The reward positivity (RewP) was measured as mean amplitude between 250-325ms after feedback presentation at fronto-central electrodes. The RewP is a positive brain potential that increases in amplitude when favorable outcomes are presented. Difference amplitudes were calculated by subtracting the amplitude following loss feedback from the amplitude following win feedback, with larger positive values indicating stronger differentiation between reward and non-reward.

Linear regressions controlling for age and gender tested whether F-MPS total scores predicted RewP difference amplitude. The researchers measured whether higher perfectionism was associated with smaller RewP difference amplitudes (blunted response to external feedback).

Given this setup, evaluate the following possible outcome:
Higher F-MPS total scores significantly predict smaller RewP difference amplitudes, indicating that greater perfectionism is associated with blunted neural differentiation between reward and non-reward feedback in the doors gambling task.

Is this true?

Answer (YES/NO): NO